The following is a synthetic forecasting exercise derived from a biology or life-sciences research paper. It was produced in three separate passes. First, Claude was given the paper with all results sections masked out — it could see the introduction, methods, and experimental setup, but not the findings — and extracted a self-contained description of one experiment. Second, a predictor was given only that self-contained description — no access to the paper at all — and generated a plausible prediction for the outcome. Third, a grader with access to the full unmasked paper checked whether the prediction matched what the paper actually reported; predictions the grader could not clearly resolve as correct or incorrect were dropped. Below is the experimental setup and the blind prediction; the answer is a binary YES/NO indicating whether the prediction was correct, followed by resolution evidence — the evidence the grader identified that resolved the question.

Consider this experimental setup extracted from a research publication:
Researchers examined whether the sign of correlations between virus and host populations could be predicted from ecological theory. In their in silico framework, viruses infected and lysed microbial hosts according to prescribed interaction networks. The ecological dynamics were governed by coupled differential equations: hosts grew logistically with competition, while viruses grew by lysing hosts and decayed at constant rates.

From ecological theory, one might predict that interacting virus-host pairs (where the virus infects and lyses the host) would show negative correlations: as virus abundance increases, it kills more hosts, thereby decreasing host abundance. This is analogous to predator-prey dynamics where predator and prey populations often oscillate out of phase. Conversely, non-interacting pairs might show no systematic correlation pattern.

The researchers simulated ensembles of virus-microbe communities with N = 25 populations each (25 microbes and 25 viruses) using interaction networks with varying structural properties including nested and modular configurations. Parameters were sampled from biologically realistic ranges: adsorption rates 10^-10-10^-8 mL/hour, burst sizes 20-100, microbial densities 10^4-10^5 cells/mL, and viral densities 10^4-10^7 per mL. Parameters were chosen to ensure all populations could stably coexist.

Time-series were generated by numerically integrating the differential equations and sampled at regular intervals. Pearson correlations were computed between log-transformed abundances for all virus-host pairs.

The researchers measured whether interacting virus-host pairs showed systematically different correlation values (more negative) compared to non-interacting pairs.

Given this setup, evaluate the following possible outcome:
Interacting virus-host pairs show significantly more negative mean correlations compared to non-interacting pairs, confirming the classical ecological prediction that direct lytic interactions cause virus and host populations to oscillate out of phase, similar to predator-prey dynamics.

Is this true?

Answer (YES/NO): NO